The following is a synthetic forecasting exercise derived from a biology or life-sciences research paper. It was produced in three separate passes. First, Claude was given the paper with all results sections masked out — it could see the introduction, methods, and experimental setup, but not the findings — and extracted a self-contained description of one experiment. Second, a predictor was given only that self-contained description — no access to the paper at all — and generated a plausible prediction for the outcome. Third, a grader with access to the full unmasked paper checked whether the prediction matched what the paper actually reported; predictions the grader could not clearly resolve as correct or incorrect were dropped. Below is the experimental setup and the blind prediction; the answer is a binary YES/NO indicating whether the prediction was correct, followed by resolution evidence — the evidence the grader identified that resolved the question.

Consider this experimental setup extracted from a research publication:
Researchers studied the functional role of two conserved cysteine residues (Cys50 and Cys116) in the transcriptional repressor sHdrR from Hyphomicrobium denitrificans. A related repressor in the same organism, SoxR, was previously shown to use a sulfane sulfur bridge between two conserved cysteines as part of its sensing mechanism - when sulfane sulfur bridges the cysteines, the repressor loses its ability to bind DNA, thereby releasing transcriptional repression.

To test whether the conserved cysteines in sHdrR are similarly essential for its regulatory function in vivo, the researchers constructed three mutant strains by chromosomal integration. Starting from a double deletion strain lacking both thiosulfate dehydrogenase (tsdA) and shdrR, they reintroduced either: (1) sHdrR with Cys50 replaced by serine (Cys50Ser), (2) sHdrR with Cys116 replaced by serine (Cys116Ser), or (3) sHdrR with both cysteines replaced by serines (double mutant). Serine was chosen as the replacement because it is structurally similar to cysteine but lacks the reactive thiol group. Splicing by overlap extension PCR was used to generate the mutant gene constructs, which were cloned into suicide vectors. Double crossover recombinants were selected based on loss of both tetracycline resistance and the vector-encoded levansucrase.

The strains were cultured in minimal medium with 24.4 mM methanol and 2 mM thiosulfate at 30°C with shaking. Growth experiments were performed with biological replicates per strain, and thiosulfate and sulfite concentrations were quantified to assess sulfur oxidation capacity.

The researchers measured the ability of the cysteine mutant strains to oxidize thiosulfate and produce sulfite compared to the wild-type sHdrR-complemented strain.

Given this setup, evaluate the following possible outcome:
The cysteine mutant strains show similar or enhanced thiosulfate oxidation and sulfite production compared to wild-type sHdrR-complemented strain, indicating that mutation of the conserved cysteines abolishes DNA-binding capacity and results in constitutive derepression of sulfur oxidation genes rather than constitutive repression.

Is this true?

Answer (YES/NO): NO